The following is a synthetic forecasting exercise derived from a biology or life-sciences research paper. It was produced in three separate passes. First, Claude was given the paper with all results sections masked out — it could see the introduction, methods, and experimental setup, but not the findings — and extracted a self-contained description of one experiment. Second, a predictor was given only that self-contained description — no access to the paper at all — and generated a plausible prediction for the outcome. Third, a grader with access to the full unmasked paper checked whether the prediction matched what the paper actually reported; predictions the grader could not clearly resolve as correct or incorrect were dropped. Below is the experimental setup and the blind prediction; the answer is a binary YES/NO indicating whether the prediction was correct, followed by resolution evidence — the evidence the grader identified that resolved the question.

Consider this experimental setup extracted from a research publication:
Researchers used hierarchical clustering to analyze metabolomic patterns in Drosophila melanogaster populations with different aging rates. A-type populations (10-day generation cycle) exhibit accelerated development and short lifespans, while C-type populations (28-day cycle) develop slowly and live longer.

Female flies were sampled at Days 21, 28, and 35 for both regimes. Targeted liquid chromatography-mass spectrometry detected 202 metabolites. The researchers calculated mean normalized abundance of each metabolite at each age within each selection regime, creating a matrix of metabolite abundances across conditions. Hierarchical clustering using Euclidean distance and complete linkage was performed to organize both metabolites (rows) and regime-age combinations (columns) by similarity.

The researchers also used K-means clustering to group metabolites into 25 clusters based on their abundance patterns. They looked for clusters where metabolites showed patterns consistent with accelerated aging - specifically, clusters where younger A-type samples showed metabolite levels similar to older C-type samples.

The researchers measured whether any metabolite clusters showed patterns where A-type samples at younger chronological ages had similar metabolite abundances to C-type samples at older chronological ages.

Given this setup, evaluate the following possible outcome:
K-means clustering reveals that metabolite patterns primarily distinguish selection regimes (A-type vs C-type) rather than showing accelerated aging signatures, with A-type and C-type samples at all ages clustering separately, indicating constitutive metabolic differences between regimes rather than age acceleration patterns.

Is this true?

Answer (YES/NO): NO